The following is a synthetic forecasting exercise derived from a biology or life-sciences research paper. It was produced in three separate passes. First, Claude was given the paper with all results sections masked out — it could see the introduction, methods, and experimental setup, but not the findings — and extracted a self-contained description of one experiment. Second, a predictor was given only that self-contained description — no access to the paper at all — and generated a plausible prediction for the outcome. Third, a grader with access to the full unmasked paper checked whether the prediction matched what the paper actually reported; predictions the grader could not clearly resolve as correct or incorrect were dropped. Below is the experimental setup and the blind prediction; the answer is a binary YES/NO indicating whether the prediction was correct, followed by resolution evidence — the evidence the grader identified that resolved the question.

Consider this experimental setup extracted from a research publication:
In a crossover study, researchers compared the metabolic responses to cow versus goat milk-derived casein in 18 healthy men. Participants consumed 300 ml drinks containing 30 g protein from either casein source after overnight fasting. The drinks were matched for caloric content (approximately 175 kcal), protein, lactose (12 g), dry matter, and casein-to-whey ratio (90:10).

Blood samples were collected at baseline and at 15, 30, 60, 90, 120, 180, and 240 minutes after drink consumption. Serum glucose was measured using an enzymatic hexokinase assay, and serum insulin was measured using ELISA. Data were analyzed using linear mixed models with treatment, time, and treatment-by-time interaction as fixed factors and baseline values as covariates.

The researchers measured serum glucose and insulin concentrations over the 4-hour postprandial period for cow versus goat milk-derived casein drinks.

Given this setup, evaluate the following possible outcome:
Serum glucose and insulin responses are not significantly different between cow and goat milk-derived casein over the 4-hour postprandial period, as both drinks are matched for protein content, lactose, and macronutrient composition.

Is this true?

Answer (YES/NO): YES